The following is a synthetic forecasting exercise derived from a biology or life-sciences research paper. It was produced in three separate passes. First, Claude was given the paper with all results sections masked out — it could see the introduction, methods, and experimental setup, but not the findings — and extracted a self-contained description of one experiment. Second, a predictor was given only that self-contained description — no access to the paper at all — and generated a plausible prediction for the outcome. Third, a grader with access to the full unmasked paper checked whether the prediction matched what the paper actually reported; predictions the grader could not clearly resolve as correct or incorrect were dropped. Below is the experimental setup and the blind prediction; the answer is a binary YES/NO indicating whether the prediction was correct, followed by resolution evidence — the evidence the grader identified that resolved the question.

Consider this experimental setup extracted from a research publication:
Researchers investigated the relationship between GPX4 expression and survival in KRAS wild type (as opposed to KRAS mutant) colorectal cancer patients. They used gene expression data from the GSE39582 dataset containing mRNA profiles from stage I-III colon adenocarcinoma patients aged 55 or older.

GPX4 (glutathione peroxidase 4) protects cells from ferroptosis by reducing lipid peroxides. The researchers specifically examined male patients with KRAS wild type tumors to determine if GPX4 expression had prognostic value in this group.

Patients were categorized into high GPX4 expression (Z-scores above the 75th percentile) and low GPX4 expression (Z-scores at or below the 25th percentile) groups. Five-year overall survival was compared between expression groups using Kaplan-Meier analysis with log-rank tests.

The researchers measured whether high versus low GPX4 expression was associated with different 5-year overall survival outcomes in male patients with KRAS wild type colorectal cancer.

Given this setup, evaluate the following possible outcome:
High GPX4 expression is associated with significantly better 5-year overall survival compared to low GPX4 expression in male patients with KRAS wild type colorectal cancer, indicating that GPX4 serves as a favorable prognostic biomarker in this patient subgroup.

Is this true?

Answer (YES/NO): NO